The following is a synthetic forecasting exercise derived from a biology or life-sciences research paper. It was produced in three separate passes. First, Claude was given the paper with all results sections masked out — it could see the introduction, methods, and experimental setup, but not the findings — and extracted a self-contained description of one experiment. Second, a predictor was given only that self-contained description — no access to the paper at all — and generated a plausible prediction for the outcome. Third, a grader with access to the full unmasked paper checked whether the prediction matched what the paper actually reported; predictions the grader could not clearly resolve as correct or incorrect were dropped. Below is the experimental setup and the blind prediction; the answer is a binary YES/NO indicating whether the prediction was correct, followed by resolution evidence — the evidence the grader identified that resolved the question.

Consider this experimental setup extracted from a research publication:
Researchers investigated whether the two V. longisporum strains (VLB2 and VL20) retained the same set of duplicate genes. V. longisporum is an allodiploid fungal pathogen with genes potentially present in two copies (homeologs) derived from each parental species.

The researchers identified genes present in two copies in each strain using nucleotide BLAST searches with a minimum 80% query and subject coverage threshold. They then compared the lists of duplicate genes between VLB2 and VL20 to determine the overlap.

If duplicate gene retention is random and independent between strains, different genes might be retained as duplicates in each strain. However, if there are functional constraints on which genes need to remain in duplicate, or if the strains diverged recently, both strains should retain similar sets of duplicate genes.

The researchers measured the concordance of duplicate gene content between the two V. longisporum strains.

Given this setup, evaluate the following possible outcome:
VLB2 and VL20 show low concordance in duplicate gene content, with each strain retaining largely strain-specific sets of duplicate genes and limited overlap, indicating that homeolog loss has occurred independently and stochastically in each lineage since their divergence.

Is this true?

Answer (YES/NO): NO